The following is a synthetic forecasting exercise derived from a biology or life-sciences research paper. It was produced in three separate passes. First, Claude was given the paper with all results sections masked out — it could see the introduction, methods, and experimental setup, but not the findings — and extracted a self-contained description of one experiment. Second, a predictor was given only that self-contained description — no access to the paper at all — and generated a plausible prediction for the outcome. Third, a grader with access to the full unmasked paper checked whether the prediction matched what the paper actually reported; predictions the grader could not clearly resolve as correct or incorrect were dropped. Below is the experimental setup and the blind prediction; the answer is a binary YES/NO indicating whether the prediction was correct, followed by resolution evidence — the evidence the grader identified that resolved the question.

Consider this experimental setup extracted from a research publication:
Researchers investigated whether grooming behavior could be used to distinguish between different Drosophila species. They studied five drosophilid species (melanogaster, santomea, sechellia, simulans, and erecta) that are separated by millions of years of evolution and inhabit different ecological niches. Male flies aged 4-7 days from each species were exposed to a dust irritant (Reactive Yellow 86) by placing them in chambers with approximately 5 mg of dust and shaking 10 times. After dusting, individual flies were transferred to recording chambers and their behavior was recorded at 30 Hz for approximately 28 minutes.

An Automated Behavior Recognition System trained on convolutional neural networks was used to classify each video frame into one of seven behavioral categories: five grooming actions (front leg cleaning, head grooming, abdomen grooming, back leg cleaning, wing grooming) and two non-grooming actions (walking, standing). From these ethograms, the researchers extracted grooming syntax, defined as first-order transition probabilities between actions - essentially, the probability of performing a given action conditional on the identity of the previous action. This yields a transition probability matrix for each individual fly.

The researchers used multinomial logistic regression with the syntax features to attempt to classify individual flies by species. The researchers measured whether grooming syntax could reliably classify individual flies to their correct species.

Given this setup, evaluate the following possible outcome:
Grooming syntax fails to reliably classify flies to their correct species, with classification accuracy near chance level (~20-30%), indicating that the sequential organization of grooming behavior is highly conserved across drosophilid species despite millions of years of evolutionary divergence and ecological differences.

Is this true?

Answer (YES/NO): NO